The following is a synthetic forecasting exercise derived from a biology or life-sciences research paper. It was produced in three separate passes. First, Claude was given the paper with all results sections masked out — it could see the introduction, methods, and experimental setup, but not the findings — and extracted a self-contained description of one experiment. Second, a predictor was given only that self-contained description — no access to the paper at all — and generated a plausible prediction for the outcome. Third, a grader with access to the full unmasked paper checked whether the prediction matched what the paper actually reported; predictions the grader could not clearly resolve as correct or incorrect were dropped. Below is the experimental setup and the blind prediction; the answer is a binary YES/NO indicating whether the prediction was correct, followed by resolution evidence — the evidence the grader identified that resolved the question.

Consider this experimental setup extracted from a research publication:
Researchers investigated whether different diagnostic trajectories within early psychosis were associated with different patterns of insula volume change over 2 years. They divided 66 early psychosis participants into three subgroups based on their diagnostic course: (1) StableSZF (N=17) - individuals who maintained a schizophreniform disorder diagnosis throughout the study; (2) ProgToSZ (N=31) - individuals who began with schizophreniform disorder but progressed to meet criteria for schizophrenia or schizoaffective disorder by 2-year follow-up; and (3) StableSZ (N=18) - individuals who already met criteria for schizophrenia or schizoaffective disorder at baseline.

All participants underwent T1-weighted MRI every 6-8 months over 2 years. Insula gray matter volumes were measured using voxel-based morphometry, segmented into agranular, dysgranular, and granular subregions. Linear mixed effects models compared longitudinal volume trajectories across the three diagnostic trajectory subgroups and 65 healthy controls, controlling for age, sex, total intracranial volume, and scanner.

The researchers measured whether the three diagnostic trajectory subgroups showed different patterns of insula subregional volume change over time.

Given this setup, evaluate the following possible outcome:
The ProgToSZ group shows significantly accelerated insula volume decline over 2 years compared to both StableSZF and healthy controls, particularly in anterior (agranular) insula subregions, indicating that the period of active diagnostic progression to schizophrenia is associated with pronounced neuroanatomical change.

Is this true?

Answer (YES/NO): NO